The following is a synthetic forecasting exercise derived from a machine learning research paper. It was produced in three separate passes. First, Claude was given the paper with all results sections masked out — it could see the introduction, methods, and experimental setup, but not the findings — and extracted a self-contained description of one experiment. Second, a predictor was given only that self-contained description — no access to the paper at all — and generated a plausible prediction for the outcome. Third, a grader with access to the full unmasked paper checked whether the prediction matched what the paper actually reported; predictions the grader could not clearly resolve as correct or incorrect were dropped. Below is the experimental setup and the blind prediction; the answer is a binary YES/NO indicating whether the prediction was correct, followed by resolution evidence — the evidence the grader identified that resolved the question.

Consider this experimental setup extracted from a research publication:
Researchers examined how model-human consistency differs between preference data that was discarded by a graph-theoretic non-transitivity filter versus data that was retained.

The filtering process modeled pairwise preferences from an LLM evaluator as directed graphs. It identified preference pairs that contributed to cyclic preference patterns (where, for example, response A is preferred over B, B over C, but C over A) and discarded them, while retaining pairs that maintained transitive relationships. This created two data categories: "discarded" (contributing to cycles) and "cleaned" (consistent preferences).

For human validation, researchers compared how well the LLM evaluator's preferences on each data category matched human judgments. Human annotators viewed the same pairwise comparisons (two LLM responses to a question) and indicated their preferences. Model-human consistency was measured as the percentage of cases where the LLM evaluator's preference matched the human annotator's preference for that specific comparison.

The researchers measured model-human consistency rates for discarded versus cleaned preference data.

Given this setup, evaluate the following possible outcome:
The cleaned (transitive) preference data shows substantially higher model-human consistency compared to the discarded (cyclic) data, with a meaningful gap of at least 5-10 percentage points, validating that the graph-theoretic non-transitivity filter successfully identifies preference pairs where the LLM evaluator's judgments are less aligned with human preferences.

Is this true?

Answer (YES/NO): YES